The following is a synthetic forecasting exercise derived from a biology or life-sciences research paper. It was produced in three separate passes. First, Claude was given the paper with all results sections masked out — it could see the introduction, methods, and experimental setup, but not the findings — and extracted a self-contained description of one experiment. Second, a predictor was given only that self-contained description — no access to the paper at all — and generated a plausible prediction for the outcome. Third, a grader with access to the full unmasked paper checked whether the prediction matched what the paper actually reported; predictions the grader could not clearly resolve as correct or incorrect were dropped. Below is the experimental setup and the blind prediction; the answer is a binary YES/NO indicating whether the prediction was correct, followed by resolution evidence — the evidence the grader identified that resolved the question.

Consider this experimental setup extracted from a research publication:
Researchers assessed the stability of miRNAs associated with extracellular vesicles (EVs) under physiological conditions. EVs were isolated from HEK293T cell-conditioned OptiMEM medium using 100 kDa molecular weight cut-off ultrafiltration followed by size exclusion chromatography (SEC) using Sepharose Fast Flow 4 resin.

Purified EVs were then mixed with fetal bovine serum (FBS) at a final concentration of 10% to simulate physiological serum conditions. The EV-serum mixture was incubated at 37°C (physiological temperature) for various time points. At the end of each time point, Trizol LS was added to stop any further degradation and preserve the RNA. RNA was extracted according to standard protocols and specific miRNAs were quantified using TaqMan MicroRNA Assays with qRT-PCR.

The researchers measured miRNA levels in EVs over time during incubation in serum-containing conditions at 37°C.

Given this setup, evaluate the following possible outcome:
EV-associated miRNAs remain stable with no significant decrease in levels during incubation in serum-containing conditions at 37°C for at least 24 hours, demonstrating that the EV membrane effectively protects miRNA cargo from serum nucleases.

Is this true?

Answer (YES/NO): YES